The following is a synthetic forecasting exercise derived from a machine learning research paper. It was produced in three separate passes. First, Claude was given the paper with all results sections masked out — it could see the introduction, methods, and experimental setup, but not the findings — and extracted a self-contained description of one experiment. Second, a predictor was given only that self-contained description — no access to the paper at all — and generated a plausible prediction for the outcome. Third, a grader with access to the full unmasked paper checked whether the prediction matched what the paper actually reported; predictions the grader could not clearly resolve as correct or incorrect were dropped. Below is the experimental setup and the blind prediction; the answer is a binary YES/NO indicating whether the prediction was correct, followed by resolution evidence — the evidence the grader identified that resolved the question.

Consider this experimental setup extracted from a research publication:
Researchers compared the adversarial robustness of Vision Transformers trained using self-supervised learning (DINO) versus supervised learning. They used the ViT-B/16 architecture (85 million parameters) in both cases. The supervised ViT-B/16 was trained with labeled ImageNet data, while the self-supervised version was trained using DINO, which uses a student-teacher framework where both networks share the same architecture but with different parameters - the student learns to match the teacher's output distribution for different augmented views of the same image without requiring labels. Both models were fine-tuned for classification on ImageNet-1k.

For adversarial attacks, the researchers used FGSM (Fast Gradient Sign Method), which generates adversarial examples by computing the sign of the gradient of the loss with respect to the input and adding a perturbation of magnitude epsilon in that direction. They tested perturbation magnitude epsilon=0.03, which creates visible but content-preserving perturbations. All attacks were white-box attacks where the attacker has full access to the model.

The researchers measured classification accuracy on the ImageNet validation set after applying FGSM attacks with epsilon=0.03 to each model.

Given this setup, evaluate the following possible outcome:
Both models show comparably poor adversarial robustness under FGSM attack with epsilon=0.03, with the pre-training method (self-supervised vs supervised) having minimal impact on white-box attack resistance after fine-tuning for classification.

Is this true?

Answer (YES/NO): NO